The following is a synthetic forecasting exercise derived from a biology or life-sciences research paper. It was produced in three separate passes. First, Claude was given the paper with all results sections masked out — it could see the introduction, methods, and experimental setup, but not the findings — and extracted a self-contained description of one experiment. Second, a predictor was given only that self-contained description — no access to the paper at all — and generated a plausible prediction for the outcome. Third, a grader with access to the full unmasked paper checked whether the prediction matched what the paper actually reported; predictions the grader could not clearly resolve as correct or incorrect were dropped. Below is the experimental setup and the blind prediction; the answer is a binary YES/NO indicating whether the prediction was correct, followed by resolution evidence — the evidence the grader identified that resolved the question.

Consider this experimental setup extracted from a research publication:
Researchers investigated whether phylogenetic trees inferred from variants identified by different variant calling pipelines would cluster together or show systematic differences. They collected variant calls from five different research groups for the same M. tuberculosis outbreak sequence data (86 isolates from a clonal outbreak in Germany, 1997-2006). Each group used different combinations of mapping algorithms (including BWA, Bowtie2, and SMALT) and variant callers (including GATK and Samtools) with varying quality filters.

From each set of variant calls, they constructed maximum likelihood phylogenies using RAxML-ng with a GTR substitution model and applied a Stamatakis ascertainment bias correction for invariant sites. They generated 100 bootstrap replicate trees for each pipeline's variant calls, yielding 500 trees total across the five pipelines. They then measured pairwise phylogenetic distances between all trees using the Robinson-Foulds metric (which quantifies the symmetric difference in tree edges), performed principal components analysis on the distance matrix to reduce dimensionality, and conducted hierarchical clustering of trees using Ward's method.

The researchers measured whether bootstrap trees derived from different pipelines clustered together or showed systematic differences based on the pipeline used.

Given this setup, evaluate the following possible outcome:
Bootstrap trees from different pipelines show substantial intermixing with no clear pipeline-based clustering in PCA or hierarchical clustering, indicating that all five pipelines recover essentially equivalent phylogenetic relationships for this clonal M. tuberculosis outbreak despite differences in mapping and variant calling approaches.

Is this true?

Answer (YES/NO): NO